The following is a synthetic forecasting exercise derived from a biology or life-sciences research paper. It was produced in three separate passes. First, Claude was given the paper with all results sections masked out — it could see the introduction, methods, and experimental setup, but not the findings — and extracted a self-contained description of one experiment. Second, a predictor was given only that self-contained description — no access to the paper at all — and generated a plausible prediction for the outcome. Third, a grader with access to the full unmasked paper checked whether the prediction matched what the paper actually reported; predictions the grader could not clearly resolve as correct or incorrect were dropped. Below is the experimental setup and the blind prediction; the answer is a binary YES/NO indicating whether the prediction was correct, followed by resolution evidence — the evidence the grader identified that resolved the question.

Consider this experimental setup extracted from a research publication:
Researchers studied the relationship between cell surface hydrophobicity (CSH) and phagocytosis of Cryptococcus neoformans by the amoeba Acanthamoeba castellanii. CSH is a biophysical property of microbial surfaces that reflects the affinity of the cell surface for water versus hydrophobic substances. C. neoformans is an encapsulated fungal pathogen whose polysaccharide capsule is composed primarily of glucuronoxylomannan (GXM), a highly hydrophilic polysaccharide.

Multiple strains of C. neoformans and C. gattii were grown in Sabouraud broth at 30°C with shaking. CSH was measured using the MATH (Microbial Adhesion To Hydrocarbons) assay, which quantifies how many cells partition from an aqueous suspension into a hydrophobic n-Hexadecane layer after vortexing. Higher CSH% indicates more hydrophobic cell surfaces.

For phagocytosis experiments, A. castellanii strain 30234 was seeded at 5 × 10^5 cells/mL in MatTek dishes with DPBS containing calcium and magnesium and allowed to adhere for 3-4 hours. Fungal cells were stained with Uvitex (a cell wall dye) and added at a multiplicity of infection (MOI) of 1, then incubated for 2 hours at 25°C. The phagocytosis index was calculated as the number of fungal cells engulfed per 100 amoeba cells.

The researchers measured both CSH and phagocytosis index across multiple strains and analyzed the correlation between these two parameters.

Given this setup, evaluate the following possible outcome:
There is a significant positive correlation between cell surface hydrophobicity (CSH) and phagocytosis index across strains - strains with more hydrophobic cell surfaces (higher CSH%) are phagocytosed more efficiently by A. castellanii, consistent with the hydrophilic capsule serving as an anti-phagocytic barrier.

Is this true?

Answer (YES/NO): YES